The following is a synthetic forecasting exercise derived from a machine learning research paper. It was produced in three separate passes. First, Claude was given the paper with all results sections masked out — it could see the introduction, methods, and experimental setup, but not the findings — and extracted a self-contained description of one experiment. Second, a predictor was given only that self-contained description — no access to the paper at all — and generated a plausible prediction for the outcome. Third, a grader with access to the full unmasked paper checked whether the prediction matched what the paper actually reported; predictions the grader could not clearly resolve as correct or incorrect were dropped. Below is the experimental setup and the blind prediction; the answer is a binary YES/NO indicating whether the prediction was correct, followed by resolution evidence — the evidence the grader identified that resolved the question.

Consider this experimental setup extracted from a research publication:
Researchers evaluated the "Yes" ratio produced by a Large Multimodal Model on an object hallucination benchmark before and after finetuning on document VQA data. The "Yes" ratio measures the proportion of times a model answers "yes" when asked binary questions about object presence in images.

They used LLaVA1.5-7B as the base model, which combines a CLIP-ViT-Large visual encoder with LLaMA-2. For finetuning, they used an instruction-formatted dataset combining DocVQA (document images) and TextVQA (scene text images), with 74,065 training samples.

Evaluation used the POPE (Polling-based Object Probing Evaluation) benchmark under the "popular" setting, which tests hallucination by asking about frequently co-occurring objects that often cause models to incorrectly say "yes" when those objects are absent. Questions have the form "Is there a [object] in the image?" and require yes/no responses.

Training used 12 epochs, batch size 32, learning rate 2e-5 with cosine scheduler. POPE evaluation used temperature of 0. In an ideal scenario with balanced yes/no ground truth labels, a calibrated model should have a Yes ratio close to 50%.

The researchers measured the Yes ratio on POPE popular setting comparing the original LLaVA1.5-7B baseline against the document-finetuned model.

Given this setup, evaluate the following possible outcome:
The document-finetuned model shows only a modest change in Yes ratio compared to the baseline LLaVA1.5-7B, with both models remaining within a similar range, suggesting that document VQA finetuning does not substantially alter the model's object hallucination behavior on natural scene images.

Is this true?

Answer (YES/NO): YES